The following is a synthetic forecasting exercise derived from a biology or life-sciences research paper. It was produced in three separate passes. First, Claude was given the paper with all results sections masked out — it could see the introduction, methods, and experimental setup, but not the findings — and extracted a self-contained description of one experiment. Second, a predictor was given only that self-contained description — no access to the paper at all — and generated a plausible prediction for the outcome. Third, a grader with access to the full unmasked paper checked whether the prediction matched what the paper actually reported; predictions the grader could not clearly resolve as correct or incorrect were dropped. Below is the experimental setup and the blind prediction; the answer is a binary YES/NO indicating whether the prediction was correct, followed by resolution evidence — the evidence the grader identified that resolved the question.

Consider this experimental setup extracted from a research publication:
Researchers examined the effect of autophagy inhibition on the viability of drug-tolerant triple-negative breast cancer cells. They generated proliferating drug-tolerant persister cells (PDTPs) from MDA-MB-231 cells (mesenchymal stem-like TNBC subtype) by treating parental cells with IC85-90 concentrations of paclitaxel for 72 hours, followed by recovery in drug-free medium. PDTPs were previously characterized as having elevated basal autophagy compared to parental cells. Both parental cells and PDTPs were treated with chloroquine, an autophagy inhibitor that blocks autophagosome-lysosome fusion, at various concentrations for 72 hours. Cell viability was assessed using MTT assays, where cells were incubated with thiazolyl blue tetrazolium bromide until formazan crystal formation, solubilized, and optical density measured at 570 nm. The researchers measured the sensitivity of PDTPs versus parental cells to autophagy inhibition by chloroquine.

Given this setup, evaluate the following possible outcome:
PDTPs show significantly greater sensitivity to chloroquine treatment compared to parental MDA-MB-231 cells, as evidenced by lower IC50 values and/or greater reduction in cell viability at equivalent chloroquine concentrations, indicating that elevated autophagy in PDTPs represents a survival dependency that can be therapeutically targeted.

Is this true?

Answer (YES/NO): YES